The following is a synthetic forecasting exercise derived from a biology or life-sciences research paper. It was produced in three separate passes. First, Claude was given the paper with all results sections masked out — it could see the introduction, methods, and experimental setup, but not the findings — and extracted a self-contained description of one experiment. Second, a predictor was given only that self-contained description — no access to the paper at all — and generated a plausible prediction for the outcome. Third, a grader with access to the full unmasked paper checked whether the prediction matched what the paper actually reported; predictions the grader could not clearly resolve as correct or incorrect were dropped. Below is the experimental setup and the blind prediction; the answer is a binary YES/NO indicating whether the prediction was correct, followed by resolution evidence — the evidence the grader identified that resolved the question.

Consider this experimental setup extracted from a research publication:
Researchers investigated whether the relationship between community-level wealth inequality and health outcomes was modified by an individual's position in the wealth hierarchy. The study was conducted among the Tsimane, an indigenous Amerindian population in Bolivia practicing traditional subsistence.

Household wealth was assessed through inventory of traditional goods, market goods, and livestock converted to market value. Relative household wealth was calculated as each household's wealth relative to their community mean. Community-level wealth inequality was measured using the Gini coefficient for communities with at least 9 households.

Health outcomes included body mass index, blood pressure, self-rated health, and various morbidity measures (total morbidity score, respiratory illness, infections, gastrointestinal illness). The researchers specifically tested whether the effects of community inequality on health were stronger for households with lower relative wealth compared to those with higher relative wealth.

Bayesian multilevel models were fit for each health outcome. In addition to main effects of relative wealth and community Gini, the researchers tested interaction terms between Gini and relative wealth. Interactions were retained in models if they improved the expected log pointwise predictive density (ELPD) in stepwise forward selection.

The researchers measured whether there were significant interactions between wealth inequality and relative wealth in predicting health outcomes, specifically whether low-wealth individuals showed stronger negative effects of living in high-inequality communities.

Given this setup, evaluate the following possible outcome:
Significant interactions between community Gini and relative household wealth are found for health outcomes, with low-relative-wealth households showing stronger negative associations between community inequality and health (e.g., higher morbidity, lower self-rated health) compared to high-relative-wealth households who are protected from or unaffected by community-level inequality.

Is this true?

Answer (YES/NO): NO